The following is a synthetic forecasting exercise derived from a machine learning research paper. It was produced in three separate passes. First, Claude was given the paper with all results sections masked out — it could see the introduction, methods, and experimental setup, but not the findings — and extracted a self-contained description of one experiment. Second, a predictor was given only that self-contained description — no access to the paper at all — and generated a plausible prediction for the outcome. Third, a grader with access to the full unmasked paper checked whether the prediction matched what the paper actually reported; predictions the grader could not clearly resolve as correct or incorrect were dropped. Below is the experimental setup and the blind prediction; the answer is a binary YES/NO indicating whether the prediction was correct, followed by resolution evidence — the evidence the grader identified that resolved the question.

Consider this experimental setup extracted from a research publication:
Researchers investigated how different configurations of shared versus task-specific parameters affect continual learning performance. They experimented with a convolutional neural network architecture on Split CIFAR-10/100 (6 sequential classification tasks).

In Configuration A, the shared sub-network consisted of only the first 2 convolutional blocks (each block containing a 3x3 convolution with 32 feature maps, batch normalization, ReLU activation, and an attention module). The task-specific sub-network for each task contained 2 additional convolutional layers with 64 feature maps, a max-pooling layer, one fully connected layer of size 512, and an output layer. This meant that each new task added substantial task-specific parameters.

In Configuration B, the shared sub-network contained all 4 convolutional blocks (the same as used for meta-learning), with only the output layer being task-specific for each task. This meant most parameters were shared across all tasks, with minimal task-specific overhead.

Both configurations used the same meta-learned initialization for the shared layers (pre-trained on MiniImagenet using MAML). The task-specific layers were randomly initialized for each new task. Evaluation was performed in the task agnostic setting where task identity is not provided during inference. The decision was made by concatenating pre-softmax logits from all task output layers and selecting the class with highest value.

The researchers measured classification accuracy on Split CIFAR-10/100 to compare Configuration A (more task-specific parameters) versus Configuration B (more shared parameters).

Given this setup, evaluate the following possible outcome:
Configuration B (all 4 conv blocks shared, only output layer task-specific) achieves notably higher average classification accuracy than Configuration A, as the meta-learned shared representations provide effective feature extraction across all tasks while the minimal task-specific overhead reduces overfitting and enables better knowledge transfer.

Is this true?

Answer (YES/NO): NO